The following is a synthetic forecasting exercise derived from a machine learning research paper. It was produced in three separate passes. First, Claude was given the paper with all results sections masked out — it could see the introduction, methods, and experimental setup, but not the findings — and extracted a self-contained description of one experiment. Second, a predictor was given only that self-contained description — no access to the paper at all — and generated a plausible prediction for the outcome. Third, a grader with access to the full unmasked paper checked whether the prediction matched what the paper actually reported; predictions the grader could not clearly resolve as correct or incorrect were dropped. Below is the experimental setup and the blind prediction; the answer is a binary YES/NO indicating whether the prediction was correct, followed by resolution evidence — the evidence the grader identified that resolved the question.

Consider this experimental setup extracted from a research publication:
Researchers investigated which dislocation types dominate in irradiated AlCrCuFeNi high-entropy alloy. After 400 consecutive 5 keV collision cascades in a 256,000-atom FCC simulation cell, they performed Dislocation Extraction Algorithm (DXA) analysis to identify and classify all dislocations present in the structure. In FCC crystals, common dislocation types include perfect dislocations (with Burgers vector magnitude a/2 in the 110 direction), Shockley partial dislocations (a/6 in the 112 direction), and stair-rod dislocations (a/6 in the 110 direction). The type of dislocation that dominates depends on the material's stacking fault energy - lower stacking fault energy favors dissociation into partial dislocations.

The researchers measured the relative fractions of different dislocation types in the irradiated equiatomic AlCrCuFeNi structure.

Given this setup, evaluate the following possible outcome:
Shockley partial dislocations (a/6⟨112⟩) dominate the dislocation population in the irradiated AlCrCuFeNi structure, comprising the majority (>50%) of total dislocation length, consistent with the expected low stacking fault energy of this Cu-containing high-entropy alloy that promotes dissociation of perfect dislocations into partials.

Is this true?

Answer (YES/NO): YES